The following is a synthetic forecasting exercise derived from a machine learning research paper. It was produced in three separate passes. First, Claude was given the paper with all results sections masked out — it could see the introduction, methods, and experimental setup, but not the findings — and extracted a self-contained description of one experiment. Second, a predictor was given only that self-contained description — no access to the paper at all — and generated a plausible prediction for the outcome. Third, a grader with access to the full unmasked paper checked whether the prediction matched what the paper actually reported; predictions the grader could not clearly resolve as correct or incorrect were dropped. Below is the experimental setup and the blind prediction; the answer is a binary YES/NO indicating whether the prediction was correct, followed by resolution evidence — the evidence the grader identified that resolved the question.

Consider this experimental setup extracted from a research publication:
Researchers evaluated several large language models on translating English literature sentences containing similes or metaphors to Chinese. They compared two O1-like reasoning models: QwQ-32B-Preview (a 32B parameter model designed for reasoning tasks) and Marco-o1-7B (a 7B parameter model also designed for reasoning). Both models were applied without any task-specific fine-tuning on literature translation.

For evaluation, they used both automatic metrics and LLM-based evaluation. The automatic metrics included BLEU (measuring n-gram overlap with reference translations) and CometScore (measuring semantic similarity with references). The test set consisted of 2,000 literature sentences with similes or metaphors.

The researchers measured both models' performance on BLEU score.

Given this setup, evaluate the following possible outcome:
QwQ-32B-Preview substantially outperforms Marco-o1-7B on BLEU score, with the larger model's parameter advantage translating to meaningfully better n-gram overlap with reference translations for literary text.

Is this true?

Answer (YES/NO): NO